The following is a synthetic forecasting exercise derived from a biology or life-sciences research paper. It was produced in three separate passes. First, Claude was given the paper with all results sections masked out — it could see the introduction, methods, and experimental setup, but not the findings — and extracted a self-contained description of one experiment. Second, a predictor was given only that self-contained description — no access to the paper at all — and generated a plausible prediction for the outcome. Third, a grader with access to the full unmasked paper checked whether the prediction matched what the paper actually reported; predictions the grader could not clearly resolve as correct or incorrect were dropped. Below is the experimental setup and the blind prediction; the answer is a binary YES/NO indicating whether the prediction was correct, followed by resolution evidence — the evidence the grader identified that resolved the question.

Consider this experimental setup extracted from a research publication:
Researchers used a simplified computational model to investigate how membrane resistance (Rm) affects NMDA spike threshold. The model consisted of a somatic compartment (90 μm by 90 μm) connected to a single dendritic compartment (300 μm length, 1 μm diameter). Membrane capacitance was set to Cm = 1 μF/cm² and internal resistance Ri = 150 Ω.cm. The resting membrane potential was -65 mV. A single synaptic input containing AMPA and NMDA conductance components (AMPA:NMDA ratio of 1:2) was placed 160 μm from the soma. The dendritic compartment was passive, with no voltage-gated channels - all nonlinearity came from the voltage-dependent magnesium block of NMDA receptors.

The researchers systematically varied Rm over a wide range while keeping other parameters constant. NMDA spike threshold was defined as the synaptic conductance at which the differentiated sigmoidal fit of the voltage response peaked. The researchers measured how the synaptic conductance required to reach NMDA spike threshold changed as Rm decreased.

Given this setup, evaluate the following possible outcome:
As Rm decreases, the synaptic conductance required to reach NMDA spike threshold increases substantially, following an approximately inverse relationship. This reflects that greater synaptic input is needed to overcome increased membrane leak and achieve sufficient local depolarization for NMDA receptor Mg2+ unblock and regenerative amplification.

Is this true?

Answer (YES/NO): NO